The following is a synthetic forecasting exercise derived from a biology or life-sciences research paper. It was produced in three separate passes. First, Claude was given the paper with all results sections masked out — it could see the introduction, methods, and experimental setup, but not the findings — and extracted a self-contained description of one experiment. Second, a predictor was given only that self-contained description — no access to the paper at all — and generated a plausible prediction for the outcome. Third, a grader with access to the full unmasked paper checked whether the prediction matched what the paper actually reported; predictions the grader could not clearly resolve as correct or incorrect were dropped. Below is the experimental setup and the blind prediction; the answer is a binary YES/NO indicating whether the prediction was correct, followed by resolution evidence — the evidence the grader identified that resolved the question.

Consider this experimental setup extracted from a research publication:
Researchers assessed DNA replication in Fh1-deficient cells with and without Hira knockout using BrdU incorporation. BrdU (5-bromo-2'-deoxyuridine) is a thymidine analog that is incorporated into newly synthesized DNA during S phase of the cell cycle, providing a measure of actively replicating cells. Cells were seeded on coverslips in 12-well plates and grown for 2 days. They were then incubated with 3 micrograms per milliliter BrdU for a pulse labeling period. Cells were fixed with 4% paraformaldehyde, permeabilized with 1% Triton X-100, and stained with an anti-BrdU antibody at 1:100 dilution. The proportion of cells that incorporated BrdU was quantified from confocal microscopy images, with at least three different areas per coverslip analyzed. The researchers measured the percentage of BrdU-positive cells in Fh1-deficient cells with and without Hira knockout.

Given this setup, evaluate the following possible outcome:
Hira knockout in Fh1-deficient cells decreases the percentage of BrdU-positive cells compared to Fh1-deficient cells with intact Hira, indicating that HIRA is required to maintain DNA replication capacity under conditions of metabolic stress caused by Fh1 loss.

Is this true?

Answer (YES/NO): NO